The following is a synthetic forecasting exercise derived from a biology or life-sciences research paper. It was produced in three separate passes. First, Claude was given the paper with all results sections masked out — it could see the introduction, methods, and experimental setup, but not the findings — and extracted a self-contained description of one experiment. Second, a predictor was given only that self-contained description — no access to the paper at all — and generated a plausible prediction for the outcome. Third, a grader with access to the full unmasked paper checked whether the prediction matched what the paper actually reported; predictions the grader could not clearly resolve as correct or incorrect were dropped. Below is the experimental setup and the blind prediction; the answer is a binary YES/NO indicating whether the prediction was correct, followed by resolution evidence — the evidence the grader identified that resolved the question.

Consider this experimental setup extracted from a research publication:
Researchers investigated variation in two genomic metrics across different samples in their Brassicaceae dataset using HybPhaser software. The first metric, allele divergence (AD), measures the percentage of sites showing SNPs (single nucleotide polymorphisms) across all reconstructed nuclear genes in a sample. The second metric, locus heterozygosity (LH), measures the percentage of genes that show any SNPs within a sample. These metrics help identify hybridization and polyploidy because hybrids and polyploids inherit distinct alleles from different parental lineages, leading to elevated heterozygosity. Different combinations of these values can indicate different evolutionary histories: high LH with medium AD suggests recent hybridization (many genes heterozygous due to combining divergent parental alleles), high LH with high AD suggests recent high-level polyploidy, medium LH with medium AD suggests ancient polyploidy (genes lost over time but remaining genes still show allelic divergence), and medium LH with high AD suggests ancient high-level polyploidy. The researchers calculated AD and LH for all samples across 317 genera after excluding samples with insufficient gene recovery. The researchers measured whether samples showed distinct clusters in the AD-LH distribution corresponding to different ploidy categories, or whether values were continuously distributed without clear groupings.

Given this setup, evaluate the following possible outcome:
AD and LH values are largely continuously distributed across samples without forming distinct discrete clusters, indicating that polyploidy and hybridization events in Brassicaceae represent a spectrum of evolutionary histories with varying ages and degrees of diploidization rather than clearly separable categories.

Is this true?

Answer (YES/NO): YES